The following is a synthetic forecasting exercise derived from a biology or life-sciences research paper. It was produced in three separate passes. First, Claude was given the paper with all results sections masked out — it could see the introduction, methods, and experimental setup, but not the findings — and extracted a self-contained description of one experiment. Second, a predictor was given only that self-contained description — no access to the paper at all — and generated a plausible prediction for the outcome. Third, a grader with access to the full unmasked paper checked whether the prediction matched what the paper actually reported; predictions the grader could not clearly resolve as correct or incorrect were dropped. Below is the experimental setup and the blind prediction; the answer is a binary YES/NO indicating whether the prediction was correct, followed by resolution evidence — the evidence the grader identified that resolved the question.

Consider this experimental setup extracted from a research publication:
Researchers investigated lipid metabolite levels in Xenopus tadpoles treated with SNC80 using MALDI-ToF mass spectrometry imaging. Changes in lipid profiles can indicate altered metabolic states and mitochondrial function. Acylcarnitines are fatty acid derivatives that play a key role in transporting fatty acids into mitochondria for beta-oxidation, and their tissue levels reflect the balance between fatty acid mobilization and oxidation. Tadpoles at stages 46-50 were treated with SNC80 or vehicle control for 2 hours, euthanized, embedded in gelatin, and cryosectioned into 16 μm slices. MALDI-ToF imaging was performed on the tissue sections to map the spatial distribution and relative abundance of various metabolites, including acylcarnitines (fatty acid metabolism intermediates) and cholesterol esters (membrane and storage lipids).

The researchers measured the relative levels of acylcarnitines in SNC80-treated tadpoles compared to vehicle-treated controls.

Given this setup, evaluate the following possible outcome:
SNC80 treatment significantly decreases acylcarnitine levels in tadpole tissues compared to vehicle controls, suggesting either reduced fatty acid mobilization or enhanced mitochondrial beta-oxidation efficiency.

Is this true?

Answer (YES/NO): NO